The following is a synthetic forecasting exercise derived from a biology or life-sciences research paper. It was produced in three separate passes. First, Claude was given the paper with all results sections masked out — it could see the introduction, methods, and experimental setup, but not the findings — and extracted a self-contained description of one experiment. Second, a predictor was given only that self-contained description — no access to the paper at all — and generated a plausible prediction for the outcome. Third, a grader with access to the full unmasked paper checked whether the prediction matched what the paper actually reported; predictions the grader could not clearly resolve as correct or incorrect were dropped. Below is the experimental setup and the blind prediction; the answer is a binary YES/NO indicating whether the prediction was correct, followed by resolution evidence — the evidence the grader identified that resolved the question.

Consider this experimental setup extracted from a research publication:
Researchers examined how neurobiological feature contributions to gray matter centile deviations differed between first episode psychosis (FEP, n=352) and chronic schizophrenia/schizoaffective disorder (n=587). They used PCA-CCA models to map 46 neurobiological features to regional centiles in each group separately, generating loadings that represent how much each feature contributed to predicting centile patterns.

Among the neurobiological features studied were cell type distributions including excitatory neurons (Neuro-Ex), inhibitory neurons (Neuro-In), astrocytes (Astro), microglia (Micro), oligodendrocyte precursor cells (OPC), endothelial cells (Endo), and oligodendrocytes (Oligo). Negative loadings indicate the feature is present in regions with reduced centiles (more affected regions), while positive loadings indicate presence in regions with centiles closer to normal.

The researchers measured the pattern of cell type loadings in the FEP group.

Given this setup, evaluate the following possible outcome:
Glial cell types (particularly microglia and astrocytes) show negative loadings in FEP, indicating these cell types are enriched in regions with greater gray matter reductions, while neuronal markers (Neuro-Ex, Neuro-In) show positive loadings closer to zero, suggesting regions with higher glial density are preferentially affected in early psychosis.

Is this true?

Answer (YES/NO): NO